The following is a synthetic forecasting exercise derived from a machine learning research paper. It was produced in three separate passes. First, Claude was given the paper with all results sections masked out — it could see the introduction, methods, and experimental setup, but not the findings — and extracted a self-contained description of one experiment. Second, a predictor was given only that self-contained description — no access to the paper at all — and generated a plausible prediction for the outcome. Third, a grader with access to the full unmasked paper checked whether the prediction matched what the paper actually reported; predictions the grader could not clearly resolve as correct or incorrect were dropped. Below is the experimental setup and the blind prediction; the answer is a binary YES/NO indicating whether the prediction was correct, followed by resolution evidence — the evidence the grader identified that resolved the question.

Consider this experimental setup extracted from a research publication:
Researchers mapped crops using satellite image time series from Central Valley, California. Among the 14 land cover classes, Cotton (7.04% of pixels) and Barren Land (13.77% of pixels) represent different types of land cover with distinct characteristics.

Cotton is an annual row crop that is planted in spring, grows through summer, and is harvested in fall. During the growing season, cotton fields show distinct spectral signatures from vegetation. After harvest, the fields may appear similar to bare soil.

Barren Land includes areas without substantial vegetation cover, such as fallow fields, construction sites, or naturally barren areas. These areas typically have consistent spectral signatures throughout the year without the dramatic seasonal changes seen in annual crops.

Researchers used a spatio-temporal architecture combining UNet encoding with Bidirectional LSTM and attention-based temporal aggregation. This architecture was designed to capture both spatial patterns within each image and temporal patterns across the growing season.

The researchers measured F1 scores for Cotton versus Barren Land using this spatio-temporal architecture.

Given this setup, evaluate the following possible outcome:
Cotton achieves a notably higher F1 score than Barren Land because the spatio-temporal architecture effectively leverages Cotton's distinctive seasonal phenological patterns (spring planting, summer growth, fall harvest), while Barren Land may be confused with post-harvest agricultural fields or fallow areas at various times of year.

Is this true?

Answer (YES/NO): YES